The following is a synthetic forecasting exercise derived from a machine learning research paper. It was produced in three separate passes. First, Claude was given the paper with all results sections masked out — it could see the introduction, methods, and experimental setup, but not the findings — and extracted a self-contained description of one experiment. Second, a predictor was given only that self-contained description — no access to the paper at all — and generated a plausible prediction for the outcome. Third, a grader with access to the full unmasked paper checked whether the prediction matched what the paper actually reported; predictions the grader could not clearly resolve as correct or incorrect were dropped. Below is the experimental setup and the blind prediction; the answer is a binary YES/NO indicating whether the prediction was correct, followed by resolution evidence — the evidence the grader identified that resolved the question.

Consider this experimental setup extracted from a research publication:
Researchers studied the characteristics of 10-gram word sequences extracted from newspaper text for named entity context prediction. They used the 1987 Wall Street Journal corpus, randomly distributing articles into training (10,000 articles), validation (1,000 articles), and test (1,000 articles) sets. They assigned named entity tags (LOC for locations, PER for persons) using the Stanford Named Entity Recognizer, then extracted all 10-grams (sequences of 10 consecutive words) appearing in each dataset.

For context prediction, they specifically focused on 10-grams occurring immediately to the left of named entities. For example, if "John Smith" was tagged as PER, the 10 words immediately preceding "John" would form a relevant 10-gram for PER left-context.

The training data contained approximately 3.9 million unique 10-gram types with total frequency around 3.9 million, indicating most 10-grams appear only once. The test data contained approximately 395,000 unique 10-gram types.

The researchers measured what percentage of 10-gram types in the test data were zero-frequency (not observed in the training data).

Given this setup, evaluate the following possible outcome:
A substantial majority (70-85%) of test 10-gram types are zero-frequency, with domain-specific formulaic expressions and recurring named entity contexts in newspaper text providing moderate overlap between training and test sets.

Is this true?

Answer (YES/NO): NO